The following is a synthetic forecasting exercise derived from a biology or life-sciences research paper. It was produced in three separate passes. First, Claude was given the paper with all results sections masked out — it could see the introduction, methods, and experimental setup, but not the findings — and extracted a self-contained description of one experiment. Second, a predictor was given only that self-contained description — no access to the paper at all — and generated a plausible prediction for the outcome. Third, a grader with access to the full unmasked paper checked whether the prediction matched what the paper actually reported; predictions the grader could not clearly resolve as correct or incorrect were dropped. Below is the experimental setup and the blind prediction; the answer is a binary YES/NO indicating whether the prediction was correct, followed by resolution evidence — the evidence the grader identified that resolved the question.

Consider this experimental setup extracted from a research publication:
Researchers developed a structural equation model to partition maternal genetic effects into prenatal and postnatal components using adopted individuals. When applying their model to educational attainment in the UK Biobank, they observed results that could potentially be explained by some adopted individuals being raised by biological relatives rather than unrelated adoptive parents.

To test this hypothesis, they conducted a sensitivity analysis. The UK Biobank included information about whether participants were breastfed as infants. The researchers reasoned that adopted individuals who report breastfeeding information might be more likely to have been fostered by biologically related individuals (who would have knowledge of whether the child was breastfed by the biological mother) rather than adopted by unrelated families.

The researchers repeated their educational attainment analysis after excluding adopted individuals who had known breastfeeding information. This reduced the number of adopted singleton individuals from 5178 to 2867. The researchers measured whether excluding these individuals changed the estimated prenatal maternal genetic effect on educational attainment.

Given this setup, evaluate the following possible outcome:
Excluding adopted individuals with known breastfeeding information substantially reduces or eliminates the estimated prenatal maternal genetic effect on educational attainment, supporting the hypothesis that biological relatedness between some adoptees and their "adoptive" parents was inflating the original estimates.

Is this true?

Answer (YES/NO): YES